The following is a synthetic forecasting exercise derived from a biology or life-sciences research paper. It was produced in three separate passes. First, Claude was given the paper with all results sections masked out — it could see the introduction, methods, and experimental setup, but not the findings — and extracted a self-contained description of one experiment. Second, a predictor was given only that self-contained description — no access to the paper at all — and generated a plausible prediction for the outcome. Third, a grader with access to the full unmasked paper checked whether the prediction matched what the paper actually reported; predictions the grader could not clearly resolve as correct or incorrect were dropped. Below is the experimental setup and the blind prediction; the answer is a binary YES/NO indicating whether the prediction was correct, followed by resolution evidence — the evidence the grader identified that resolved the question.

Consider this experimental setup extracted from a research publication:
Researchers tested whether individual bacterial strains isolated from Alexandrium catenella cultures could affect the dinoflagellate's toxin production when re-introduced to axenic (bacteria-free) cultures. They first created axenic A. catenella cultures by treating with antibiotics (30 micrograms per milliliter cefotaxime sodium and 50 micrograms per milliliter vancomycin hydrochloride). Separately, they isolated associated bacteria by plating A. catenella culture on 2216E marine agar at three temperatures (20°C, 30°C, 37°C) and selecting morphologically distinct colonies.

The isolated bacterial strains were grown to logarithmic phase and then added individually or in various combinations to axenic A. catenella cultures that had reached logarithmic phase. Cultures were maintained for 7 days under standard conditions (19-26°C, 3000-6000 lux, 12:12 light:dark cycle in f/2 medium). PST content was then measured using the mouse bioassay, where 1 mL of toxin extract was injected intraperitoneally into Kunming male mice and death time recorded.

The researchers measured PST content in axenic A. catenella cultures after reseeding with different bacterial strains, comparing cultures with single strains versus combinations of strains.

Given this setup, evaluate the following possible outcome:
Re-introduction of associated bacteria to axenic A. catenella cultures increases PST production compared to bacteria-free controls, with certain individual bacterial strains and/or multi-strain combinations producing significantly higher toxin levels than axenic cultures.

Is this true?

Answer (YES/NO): YES